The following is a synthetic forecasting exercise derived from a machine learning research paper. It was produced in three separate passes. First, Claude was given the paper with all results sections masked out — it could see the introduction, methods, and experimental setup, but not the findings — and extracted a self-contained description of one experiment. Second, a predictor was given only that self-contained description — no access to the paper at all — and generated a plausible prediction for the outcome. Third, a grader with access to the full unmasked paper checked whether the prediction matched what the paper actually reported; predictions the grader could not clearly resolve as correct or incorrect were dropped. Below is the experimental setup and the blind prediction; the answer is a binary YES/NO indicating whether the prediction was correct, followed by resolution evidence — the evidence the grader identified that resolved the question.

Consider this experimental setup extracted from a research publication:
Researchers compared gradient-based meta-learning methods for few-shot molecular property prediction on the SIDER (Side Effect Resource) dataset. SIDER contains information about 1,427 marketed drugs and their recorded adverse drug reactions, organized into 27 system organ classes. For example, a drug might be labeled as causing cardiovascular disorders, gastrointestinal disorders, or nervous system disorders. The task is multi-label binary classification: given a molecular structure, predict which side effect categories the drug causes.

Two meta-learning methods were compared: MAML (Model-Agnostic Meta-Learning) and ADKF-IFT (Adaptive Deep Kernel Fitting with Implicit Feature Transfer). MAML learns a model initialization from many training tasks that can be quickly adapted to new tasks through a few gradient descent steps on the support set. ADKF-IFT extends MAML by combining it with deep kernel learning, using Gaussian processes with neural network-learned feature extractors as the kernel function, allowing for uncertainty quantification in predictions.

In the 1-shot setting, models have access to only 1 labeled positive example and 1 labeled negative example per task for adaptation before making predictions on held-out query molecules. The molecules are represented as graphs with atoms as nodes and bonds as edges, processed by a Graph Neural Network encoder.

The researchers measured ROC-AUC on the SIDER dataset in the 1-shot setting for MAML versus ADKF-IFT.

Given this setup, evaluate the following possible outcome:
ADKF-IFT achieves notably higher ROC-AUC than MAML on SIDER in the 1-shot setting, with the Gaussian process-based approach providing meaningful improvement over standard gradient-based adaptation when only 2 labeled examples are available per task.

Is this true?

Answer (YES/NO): NO